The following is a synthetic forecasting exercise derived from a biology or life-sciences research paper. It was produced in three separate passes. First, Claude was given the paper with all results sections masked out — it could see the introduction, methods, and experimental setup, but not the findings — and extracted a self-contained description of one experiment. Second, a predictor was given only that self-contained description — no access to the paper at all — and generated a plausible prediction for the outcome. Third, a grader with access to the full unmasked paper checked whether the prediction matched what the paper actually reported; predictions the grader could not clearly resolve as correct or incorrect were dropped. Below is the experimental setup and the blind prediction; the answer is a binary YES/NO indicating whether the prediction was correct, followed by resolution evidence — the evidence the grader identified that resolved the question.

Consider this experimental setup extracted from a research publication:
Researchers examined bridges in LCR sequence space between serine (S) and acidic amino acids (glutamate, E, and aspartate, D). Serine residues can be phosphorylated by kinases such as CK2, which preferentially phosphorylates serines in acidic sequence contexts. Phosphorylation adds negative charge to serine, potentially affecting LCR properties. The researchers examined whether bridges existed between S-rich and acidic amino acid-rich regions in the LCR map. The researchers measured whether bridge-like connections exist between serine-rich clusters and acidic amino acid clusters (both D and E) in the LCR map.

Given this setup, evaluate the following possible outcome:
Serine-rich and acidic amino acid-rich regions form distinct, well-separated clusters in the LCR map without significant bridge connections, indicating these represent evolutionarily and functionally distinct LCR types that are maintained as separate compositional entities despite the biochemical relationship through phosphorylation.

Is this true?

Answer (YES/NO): NO